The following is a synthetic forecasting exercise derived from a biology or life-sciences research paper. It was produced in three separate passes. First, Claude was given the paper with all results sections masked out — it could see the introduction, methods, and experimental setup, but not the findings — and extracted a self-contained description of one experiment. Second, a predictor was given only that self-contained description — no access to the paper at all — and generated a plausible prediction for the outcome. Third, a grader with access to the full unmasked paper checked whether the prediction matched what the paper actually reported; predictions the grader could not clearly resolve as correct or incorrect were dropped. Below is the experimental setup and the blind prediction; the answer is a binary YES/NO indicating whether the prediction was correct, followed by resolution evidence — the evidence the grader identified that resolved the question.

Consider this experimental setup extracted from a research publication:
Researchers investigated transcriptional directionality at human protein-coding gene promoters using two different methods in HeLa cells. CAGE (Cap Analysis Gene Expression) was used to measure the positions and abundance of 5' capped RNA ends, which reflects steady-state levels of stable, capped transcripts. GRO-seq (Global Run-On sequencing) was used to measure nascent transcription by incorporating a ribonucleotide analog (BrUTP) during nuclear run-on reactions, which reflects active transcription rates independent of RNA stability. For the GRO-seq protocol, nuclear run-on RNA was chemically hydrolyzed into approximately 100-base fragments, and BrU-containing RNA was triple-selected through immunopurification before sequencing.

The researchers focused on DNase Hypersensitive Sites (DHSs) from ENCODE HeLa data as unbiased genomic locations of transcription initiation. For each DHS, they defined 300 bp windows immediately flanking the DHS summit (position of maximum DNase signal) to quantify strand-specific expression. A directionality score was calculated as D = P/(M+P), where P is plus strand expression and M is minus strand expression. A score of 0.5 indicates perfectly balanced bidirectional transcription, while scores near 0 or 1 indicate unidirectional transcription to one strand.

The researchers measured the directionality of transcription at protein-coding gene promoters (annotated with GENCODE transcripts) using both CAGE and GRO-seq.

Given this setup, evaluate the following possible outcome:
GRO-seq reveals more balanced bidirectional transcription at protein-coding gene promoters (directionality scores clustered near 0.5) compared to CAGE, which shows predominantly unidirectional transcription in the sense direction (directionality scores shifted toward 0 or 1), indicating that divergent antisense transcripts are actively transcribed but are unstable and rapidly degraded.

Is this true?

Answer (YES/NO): YES